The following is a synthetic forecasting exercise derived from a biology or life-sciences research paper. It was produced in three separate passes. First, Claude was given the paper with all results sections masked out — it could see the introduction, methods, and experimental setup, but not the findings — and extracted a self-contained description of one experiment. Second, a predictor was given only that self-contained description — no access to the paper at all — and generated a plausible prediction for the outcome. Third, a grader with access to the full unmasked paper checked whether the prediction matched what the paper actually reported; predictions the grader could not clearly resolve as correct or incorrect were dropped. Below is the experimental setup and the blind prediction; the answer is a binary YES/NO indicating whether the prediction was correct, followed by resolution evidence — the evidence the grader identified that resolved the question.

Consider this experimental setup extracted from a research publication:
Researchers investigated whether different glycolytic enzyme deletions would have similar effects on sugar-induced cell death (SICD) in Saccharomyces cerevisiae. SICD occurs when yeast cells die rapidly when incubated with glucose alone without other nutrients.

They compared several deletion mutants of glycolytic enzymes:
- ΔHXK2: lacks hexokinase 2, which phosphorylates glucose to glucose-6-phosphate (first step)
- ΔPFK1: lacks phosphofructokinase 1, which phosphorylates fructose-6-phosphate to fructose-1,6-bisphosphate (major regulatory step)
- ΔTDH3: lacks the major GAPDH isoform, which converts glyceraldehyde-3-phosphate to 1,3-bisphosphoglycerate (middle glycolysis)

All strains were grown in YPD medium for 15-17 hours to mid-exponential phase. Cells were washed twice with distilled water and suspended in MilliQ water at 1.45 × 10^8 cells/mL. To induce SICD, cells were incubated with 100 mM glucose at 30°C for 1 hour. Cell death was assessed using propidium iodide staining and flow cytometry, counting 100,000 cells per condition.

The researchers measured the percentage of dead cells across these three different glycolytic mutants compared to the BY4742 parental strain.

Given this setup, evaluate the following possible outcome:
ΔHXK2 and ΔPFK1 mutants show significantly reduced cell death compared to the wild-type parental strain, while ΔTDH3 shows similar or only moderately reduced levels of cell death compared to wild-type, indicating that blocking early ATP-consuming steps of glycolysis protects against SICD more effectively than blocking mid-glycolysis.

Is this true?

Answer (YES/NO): NO